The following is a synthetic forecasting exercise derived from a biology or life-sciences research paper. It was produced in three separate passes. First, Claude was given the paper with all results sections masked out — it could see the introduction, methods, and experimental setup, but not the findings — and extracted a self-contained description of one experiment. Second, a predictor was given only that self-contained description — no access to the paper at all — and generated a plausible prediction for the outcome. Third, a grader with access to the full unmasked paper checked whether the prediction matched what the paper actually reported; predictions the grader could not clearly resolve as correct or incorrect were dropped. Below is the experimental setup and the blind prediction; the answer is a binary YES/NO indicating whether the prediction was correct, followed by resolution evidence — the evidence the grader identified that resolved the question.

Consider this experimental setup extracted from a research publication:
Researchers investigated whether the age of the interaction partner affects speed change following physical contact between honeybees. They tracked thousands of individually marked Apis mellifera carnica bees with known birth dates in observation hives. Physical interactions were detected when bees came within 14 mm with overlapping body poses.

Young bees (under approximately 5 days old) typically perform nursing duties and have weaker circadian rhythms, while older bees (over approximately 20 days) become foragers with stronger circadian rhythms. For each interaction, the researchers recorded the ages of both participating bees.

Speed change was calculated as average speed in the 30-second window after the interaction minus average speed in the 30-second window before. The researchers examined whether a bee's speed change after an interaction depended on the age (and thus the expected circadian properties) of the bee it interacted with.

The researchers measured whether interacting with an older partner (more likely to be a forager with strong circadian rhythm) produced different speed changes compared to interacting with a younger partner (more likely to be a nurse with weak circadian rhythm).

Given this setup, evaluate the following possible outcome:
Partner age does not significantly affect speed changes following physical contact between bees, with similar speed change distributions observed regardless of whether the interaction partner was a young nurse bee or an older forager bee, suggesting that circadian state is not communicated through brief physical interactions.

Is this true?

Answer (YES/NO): NO